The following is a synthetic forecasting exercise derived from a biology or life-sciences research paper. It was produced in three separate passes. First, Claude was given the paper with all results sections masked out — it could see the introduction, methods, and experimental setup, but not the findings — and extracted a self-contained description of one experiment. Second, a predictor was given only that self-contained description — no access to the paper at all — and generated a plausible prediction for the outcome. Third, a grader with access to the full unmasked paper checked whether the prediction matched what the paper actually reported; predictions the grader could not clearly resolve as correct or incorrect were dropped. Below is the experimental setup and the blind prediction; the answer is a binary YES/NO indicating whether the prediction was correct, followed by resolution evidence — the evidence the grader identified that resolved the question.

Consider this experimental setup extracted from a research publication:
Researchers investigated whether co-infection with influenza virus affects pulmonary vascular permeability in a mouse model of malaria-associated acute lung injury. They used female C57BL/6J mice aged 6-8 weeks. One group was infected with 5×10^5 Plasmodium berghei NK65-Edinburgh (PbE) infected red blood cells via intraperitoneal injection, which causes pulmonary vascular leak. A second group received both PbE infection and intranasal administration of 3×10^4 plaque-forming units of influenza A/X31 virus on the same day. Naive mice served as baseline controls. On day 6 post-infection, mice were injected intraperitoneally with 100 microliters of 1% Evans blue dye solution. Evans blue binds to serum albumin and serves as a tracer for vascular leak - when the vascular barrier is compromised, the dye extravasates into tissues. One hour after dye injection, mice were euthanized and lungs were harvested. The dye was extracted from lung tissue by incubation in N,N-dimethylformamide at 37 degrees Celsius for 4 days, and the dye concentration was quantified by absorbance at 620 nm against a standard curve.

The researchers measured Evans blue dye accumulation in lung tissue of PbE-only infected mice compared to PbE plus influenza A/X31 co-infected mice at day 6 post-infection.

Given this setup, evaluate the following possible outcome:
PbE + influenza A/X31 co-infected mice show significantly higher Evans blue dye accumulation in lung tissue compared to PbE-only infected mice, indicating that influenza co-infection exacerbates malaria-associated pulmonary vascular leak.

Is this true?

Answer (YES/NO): NO